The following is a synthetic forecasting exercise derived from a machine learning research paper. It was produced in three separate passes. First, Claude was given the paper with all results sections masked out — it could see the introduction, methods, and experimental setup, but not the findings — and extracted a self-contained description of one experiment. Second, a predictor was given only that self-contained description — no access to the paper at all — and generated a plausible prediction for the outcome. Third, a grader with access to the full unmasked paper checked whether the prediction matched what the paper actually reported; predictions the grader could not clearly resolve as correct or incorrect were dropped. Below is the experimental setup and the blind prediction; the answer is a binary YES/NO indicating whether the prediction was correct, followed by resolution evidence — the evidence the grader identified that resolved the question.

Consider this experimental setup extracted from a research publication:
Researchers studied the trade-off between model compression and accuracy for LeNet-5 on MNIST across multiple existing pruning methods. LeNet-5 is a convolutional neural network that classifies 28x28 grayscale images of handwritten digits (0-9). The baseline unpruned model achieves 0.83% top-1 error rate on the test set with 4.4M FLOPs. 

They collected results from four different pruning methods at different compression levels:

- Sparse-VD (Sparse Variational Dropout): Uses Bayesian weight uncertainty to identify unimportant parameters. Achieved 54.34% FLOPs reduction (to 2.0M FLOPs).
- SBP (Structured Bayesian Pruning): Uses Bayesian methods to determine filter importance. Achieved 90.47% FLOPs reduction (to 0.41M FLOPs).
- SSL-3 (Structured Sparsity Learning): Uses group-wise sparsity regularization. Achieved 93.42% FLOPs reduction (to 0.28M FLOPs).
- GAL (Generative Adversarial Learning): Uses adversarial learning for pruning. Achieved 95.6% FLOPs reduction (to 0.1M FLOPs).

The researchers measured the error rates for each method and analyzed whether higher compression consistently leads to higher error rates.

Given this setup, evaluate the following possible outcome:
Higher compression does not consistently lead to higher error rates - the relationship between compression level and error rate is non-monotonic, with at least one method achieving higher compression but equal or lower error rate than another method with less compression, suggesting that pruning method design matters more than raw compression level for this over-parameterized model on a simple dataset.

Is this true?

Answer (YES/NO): NO